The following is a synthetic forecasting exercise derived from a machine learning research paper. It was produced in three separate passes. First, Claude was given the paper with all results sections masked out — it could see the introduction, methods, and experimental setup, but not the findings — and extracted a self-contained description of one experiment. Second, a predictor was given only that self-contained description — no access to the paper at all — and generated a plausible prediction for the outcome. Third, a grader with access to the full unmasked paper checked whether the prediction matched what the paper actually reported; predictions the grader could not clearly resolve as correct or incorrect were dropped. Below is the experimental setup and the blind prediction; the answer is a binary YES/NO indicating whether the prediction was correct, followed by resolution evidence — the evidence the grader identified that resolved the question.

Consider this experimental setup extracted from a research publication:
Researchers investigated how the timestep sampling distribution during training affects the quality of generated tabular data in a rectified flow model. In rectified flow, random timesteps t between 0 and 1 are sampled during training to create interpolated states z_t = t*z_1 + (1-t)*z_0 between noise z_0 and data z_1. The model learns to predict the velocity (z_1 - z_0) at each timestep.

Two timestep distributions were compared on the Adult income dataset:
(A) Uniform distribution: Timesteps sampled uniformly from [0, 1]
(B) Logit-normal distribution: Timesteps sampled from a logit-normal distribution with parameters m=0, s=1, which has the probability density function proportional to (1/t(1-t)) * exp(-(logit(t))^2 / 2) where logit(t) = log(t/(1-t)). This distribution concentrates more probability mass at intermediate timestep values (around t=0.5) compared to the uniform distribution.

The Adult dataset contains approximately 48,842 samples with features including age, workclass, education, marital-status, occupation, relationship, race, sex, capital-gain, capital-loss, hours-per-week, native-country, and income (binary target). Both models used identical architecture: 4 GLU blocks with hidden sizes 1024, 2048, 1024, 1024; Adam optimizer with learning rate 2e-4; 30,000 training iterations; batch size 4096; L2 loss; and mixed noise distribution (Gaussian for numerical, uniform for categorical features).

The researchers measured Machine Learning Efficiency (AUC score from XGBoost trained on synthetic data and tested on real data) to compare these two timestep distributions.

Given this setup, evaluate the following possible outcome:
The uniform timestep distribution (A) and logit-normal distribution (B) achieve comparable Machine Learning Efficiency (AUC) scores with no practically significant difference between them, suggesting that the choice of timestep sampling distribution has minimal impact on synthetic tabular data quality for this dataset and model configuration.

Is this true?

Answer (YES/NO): YES